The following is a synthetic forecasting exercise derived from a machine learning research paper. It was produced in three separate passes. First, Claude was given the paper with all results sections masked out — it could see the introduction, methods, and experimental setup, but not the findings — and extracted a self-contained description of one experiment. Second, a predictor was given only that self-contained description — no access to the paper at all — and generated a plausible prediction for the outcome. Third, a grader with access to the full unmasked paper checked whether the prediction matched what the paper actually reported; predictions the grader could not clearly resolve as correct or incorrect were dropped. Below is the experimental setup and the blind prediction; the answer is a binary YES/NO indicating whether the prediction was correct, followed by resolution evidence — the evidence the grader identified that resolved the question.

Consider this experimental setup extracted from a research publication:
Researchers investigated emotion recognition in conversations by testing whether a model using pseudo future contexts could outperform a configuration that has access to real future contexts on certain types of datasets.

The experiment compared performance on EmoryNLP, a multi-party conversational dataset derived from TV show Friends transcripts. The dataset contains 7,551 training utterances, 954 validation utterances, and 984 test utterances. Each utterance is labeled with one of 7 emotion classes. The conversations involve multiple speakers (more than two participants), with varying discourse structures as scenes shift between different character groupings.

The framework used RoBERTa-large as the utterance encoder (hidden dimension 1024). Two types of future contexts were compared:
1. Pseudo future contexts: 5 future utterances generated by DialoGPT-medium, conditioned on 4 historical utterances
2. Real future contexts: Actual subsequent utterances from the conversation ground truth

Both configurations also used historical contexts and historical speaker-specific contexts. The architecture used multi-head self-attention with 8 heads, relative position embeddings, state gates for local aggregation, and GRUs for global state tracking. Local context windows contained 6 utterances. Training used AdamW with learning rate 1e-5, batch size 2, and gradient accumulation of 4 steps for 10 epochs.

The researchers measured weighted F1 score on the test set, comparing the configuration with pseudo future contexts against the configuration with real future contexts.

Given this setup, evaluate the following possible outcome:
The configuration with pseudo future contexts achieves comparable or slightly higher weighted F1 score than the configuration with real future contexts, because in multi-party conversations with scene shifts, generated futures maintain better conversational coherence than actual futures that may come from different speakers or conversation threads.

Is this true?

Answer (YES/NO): YES